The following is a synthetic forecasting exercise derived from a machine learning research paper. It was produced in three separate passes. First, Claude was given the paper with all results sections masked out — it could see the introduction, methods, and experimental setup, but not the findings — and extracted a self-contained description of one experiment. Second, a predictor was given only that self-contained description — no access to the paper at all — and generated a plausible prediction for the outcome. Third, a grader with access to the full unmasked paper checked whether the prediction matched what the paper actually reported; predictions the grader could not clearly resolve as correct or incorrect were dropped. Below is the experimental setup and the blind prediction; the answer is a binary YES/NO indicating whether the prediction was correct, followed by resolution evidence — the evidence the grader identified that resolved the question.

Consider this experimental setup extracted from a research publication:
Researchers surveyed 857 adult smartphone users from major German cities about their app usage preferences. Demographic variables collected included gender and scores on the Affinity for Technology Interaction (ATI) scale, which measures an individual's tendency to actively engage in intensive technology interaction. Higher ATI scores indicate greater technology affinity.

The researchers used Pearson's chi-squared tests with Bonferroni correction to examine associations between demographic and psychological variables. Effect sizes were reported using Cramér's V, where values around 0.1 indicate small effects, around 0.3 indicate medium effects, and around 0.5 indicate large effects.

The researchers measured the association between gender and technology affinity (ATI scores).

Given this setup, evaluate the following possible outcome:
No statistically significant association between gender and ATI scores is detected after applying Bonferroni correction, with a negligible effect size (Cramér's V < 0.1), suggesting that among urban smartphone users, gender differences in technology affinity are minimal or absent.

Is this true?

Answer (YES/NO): NO